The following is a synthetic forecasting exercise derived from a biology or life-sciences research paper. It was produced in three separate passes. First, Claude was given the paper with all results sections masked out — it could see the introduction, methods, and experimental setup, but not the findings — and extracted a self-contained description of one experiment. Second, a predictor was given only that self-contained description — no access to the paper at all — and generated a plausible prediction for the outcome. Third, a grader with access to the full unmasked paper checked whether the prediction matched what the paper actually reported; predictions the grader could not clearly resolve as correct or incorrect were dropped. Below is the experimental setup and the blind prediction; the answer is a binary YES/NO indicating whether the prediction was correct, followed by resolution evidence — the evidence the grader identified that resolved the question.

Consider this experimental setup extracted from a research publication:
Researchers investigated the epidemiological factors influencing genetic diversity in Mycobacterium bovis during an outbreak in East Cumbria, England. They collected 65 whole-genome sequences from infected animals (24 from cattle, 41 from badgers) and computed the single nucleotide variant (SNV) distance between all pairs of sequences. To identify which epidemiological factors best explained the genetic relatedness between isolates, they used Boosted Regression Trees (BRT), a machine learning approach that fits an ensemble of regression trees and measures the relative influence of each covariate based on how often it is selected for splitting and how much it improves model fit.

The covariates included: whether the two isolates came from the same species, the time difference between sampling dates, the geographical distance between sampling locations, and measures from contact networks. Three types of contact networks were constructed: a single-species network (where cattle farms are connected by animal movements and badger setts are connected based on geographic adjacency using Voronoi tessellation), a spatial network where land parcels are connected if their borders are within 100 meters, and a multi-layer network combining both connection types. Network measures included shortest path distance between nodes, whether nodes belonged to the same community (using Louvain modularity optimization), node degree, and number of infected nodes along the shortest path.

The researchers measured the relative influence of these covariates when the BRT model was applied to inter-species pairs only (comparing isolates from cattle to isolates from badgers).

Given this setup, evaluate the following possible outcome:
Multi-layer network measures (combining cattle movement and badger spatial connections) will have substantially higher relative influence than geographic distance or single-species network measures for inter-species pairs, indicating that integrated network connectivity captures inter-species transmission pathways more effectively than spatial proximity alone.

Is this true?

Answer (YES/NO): NO